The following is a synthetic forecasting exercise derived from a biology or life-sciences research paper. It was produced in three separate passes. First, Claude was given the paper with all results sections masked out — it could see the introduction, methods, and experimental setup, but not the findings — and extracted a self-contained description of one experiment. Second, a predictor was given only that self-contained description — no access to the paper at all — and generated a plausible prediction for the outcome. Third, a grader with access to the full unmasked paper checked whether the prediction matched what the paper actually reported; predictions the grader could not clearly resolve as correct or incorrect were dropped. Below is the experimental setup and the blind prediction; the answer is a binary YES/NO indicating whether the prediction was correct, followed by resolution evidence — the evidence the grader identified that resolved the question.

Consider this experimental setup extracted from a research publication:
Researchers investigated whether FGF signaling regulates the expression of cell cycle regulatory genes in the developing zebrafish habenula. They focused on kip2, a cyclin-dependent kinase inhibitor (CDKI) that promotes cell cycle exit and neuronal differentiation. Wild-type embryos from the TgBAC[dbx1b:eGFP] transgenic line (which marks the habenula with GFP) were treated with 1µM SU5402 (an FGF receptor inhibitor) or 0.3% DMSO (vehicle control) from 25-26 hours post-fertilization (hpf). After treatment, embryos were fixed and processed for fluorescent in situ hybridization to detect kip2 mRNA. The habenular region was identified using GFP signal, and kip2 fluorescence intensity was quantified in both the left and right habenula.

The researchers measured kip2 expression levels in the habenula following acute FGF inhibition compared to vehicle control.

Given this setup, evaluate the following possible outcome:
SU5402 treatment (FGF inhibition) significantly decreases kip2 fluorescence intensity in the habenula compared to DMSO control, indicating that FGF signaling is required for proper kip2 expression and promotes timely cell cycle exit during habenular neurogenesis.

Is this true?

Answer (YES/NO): NO